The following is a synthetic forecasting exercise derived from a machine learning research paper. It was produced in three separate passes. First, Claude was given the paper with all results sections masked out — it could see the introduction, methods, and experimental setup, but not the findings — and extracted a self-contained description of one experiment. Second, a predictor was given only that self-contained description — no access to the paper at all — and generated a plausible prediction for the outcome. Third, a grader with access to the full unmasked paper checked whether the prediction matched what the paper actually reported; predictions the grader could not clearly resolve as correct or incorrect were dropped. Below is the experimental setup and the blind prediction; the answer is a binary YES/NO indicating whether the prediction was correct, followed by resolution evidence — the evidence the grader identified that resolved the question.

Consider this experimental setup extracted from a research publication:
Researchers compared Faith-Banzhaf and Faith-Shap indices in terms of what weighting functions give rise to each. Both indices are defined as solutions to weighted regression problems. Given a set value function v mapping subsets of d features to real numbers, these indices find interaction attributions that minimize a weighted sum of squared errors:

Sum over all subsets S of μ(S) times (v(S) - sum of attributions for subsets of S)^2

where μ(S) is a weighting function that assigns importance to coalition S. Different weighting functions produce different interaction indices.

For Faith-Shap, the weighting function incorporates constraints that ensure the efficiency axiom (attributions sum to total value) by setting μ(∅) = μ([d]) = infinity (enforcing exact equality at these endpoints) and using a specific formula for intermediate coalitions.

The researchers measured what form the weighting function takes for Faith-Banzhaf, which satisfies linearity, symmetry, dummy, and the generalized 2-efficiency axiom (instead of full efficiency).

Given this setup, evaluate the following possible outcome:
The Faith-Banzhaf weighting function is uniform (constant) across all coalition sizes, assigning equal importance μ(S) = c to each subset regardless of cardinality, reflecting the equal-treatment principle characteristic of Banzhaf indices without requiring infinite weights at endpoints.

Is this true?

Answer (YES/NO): YES